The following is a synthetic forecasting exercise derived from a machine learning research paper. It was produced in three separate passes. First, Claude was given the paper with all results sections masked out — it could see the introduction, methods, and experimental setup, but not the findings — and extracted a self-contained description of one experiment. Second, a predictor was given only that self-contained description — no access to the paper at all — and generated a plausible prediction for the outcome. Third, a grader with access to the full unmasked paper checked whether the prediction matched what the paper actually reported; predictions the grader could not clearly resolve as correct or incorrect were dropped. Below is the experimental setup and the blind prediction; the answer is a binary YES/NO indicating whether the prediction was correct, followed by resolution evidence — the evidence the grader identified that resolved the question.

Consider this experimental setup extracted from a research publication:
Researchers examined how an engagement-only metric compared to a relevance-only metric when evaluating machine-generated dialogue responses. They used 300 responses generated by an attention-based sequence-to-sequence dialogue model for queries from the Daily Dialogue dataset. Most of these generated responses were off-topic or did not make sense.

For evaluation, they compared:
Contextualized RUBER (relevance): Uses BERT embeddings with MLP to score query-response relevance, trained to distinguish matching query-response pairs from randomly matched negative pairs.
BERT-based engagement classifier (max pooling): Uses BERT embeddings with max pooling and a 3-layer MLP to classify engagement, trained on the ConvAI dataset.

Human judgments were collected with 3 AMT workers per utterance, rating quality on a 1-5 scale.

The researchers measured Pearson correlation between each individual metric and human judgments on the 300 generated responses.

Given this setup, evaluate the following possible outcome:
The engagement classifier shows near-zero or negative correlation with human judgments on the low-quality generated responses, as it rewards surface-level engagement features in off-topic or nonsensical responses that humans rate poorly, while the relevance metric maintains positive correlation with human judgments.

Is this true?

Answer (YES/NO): YES